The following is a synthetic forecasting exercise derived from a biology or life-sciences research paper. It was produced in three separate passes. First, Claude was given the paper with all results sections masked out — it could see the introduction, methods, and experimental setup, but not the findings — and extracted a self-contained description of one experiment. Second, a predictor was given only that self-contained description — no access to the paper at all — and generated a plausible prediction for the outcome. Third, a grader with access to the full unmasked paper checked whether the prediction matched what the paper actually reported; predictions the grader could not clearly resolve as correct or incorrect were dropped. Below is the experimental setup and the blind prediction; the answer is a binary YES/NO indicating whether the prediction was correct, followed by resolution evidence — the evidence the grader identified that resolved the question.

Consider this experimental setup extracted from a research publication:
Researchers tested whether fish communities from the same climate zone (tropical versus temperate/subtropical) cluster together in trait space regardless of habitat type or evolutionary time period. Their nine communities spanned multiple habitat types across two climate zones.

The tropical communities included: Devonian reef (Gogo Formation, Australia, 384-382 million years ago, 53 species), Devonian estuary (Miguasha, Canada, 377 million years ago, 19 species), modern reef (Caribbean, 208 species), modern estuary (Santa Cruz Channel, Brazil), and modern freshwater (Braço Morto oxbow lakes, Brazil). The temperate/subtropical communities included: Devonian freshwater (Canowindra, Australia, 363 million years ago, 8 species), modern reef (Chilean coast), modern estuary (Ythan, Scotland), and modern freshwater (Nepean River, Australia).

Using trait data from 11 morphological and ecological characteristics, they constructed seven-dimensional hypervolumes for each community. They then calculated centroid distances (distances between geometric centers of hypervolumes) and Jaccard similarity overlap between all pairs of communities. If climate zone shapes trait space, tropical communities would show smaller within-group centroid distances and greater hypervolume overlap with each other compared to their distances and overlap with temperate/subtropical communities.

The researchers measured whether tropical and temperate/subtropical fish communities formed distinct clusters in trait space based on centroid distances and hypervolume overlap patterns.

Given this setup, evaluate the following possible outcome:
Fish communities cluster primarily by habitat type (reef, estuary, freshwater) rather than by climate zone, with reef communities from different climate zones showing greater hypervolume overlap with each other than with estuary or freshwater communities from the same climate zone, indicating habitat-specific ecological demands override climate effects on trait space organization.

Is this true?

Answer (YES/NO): NO